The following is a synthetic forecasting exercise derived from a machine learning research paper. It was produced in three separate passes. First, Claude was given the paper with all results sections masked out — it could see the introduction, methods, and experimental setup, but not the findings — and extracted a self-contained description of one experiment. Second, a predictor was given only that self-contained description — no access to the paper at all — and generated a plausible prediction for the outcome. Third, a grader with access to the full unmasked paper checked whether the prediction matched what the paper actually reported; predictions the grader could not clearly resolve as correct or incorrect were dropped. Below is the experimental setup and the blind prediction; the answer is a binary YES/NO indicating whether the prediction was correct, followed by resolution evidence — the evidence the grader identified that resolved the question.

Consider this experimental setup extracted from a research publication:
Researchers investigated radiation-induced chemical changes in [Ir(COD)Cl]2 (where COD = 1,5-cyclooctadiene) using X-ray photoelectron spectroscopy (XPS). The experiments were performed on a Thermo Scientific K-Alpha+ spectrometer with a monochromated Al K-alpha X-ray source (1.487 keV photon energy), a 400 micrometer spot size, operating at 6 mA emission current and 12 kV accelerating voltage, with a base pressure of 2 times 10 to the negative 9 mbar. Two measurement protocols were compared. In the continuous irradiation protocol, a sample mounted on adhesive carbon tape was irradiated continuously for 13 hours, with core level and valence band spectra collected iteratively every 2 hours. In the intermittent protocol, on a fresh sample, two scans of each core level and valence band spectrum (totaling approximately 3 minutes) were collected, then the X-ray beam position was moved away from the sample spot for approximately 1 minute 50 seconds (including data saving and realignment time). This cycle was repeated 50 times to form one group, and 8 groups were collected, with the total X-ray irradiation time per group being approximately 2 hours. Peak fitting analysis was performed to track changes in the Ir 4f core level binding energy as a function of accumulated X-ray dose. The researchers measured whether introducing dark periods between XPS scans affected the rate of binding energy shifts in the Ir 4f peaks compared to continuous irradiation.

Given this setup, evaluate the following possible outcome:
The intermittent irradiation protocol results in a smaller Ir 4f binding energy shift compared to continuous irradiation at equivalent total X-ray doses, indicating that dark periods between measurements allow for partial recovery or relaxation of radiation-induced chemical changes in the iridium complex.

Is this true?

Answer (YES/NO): NO